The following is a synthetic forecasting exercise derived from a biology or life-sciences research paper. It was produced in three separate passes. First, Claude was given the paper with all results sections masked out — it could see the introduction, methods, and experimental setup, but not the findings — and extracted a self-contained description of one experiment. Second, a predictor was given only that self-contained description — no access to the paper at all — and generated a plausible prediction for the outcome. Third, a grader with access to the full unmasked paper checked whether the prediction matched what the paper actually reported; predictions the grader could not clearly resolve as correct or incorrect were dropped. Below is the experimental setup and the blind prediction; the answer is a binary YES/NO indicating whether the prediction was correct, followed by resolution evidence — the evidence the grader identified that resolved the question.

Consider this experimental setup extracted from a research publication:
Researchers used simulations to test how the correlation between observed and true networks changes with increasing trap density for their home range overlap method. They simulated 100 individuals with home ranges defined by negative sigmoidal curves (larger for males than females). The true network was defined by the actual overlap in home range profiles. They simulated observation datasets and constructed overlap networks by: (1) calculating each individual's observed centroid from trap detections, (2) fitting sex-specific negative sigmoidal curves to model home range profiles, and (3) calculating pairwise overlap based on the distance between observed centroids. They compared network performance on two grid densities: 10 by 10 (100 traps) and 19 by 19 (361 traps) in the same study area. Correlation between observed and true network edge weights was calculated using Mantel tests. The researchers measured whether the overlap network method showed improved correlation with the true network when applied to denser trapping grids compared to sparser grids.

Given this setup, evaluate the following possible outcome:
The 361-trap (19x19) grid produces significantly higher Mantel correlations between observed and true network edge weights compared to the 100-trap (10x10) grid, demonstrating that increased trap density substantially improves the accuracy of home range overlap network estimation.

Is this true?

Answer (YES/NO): NO